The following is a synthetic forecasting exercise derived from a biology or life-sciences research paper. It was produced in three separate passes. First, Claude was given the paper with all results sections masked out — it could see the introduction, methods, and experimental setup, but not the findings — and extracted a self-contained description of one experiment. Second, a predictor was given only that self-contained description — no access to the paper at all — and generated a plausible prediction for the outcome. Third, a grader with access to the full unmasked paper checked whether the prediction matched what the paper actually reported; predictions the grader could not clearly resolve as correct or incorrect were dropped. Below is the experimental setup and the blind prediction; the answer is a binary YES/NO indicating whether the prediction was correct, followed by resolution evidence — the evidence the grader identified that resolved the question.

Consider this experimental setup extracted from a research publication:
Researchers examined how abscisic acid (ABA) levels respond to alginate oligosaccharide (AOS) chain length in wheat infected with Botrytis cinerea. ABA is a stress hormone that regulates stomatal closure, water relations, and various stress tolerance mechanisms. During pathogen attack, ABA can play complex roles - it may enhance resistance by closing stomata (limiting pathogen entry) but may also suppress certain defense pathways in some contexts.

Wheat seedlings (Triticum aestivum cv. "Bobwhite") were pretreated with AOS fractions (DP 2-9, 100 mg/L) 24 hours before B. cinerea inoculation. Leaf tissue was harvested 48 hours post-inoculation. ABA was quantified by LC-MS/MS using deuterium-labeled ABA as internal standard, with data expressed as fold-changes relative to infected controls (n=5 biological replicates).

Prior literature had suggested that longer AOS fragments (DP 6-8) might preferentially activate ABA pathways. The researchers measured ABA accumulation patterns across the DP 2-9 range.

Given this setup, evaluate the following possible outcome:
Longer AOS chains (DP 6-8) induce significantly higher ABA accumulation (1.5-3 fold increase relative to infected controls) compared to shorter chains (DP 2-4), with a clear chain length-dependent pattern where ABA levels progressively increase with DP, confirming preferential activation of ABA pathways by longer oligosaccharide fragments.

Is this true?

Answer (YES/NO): NO